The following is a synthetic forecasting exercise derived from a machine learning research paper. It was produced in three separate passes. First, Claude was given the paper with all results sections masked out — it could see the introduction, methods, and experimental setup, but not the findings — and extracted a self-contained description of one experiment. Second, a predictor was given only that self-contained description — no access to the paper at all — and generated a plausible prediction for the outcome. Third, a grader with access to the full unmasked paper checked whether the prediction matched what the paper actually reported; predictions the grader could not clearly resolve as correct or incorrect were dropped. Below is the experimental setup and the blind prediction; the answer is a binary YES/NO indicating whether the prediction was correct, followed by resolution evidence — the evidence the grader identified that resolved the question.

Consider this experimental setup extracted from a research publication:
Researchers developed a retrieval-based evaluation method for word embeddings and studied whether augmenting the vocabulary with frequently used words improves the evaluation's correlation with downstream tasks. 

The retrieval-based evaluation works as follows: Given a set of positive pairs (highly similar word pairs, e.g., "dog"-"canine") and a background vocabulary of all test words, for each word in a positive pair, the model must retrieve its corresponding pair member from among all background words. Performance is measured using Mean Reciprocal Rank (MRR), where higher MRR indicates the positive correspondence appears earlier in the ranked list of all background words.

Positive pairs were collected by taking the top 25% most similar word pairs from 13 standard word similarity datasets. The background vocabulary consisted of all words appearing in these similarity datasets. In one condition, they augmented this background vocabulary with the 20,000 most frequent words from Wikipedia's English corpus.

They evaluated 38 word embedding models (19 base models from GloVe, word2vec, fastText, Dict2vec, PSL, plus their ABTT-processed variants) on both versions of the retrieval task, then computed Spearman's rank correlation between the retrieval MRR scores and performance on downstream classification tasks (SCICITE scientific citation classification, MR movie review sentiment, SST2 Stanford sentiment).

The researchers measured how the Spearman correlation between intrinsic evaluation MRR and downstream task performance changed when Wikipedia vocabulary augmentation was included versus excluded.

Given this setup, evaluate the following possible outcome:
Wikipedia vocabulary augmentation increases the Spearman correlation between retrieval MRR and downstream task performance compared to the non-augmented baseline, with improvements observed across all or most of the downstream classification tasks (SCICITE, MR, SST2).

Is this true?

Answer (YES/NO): YES